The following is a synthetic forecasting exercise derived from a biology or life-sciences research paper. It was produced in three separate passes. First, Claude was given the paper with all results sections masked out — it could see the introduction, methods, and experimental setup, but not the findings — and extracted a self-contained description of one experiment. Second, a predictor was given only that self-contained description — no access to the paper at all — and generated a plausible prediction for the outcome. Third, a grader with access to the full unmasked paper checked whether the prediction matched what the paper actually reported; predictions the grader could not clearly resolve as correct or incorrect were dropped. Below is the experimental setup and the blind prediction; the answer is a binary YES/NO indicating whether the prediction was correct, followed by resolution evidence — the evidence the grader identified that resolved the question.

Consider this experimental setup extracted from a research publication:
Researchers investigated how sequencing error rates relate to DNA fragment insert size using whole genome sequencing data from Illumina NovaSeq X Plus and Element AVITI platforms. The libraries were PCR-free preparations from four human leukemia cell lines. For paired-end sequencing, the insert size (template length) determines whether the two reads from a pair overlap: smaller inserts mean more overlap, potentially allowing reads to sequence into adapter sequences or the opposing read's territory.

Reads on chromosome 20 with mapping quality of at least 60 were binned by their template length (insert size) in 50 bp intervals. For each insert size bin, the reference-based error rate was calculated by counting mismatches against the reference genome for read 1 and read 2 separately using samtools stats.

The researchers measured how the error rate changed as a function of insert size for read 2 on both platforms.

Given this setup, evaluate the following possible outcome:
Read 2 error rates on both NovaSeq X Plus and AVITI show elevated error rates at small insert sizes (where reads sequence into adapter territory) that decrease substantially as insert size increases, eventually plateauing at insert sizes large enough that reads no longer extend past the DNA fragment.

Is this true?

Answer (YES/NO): NO